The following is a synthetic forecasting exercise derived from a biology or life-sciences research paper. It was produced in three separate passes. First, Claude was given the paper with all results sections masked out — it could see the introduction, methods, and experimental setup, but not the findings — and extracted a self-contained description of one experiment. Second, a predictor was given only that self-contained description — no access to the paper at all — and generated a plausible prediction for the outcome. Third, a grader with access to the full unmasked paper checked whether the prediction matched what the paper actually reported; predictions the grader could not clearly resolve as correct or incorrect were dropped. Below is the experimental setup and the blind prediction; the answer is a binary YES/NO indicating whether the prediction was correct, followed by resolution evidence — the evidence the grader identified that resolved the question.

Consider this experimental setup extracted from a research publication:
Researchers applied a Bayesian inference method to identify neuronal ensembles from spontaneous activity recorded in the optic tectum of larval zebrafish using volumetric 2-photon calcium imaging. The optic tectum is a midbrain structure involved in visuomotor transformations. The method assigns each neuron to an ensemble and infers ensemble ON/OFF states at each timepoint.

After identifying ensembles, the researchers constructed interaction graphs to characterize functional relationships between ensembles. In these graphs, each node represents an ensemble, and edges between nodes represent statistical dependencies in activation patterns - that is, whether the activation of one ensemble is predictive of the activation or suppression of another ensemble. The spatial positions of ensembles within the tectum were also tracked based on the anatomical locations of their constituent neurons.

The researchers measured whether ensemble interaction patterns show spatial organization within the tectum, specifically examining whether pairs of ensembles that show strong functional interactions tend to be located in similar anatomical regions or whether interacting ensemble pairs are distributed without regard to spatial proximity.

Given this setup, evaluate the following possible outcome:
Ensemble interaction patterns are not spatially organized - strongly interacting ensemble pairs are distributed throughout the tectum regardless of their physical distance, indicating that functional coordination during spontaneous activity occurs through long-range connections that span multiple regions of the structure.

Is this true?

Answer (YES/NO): NO